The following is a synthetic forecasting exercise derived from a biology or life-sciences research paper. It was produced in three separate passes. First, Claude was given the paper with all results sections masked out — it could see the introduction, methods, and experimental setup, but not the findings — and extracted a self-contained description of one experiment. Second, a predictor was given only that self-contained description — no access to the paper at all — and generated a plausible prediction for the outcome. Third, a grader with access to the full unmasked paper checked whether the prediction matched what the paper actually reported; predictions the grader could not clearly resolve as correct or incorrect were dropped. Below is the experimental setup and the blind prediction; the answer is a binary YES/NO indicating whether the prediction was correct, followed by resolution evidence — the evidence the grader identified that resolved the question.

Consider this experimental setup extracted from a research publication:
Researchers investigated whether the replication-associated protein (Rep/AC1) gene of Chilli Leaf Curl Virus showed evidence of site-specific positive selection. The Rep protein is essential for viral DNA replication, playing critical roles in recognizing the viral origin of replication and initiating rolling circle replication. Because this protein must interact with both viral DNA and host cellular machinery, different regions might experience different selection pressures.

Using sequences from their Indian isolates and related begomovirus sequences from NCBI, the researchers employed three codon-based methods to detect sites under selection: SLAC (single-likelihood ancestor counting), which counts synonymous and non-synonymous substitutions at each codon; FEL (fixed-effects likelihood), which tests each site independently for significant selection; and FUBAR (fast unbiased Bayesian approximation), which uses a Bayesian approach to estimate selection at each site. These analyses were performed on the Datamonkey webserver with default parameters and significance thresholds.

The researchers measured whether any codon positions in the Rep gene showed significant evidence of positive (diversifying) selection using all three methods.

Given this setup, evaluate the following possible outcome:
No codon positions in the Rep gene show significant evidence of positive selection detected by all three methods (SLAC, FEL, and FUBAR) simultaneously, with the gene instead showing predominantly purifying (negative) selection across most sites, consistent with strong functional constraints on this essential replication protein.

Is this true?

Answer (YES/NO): YES